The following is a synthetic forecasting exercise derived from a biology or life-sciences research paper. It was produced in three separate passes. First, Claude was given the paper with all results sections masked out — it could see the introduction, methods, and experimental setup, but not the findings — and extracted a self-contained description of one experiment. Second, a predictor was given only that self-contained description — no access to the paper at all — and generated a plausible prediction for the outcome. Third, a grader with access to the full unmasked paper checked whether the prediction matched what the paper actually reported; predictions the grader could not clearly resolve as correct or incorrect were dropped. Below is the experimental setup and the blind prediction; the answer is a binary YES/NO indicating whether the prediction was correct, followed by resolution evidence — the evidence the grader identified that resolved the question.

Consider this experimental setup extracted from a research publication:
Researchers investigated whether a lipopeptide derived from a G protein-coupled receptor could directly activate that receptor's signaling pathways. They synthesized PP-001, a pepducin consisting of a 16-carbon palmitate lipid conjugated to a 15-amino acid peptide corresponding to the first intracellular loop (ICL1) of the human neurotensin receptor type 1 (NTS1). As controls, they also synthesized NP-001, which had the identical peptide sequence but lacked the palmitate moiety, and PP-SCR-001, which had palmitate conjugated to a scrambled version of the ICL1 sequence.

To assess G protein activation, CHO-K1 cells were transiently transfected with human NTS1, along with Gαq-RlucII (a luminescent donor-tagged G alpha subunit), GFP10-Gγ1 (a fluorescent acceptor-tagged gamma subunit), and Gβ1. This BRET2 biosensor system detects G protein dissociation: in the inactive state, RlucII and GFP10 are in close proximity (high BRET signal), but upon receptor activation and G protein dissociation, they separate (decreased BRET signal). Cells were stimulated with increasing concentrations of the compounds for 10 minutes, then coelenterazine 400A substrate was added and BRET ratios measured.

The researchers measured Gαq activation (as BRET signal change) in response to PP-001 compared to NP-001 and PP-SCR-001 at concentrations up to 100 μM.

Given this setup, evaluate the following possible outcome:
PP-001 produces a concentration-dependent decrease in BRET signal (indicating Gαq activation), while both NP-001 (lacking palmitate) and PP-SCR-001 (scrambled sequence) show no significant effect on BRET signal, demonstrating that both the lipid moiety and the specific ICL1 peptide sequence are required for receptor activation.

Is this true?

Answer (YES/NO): YES